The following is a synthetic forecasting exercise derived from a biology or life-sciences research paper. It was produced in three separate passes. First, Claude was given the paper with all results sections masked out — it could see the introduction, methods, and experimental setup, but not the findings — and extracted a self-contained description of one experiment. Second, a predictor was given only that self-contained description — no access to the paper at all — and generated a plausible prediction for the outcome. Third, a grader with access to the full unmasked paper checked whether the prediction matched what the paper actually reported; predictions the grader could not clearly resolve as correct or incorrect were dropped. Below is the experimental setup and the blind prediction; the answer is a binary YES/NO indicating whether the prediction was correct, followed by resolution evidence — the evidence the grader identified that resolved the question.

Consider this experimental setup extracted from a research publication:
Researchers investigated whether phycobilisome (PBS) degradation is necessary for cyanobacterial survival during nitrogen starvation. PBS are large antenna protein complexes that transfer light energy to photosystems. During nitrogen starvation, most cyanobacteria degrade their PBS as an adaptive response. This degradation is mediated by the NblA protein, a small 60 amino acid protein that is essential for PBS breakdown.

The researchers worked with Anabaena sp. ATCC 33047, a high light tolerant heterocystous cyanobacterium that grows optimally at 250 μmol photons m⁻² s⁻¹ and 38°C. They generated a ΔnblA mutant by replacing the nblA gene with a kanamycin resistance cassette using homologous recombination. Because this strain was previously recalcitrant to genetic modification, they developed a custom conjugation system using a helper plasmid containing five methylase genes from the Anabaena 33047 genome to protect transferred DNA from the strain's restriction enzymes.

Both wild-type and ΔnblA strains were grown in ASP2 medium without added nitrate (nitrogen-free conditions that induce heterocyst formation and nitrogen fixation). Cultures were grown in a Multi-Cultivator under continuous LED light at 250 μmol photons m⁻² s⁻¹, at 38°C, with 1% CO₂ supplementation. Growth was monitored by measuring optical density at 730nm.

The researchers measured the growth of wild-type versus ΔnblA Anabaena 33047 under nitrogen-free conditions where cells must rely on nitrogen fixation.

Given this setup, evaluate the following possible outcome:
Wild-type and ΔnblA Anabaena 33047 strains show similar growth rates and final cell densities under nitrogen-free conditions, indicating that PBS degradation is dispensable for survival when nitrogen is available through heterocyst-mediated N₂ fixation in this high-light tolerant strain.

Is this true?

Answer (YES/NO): NO